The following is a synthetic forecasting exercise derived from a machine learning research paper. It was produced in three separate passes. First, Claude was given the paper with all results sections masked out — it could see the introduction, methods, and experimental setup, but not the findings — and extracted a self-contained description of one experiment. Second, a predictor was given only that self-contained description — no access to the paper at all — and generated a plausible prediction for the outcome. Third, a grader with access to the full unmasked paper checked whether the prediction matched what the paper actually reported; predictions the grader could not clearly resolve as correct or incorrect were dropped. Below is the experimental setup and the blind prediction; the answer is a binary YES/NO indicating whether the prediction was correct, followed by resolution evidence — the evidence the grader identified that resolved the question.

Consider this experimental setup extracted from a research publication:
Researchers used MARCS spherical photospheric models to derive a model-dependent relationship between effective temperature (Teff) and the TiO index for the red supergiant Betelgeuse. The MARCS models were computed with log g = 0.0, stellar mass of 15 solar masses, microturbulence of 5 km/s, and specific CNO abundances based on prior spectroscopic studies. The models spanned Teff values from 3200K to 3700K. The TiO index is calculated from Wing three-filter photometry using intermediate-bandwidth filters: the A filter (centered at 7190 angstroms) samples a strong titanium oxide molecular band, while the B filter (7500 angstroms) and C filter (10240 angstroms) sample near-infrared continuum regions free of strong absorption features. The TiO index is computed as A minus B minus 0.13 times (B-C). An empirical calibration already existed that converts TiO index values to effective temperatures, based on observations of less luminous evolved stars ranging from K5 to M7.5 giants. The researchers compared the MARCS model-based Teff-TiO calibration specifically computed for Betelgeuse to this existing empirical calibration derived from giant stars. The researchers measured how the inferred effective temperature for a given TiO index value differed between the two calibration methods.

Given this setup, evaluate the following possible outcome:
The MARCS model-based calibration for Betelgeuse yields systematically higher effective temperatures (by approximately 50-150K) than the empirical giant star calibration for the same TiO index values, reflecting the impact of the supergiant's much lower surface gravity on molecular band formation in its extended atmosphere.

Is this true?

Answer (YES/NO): NO